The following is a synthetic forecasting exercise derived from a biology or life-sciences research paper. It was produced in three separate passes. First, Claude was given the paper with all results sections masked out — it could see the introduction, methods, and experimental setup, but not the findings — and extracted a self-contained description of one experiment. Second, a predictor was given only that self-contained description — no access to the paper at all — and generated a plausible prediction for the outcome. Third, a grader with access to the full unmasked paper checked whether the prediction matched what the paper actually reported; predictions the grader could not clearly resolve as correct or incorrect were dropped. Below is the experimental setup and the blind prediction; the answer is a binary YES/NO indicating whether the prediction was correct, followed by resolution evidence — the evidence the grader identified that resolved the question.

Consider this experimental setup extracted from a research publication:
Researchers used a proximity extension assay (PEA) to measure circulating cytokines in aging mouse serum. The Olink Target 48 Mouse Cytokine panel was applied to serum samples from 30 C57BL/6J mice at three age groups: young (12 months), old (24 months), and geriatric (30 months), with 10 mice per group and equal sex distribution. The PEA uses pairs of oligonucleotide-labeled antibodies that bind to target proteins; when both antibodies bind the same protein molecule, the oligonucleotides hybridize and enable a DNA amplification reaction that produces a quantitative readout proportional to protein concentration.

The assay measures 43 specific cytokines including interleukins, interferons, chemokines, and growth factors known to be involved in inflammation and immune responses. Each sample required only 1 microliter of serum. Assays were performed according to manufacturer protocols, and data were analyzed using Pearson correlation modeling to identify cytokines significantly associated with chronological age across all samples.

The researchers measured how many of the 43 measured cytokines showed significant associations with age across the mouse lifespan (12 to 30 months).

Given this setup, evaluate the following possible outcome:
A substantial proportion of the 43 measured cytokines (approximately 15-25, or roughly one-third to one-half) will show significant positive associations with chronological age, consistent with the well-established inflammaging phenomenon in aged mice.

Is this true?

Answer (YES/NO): NO